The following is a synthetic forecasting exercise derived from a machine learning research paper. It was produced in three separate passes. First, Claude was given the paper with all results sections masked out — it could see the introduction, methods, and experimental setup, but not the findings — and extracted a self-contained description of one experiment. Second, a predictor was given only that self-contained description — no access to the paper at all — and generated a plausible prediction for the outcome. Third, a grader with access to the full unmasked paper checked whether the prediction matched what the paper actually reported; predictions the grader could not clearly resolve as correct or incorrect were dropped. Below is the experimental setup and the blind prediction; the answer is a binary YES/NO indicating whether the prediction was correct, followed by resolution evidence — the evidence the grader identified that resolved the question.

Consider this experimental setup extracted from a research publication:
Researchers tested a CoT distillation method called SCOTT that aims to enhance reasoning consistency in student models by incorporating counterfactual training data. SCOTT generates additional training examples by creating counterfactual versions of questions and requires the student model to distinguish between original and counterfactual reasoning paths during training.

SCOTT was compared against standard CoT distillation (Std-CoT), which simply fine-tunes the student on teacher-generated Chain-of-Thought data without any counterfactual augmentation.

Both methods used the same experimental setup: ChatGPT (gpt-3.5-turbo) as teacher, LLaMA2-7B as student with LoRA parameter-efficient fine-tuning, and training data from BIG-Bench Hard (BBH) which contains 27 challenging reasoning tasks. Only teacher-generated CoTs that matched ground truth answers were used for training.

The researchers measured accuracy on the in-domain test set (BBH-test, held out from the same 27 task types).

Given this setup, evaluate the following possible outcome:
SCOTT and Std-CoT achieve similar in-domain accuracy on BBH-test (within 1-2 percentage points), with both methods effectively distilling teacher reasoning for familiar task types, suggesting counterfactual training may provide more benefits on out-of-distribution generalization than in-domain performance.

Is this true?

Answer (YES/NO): NO